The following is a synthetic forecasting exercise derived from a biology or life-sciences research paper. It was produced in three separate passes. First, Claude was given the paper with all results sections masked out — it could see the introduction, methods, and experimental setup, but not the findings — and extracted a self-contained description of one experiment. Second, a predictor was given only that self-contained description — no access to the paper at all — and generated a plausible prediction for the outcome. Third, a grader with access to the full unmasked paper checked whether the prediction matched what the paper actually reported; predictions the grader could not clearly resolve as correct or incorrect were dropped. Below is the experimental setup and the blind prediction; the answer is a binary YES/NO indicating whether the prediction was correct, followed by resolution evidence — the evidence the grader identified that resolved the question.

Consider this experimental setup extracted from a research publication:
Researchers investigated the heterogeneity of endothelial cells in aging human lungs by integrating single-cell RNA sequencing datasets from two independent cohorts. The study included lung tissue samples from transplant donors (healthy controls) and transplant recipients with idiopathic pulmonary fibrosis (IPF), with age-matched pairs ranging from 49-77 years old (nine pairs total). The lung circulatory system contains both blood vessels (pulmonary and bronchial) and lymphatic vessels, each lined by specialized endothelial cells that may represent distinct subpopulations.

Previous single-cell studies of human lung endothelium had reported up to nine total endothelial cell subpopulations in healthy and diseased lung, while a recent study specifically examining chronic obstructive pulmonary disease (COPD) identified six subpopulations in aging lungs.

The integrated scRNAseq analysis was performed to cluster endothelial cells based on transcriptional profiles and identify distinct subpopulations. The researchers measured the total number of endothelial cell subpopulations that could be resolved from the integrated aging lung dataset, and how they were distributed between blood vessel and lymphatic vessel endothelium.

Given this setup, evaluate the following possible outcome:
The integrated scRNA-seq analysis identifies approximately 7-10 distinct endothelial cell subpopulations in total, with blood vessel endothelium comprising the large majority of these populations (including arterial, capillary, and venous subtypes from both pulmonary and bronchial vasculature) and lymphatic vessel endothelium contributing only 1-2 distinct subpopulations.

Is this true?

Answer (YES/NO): NO